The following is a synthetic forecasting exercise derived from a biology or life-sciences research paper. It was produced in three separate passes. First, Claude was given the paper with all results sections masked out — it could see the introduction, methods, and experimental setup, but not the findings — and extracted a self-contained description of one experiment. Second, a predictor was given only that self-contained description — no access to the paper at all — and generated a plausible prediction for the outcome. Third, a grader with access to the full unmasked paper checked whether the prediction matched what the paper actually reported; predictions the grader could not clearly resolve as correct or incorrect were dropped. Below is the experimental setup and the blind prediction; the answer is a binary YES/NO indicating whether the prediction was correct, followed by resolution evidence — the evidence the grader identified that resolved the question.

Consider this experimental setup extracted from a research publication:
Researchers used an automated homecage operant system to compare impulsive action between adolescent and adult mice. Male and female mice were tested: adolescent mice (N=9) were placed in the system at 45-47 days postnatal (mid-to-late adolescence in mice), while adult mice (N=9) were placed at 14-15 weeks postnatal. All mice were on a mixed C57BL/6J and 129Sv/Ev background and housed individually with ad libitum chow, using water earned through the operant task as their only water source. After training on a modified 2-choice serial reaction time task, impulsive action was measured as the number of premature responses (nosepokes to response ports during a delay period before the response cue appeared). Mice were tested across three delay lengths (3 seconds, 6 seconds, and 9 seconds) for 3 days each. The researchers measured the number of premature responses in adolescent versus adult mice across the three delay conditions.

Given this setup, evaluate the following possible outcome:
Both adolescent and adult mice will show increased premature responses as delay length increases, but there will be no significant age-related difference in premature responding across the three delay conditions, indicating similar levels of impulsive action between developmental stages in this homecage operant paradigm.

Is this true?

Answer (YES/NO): NO